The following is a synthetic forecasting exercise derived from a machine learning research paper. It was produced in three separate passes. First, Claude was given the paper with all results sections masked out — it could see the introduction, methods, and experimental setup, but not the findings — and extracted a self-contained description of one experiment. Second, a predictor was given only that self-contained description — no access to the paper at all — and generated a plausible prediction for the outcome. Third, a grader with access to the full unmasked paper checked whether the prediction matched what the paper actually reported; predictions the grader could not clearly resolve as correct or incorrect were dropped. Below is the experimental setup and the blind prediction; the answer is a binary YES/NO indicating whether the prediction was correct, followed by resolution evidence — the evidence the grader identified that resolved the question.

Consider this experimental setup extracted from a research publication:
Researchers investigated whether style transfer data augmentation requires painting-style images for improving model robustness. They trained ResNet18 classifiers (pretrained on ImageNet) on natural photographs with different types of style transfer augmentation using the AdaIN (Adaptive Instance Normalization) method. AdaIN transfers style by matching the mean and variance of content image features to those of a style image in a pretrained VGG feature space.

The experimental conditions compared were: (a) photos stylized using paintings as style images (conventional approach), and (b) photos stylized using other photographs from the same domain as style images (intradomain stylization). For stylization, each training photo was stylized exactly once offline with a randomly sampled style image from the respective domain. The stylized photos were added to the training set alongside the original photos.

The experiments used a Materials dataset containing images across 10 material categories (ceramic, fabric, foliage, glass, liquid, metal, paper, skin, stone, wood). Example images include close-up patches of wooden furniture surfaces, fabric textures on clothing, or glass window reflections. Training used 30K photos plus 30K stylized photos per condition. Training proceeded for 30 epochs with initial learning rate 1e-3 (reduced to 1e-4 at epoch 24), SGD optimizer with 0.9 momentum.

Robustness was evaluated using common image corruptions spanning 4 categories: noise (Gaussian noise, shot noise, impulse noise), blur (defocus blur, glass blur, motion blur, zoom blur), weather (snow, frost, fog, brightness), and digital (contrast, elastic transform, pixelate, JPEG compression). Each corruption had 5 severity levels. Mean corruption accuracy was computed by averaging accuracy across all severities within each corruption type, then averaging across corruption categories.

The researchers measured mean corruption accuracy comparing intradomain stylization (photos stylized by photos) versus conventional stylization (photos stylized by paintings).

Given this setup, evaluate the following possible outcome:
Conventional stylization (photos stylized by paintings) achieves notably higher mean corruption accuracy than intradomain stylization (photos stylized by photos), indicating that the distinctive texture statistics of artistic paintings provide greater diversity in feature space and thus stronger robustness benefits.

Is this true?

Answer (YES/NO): NO